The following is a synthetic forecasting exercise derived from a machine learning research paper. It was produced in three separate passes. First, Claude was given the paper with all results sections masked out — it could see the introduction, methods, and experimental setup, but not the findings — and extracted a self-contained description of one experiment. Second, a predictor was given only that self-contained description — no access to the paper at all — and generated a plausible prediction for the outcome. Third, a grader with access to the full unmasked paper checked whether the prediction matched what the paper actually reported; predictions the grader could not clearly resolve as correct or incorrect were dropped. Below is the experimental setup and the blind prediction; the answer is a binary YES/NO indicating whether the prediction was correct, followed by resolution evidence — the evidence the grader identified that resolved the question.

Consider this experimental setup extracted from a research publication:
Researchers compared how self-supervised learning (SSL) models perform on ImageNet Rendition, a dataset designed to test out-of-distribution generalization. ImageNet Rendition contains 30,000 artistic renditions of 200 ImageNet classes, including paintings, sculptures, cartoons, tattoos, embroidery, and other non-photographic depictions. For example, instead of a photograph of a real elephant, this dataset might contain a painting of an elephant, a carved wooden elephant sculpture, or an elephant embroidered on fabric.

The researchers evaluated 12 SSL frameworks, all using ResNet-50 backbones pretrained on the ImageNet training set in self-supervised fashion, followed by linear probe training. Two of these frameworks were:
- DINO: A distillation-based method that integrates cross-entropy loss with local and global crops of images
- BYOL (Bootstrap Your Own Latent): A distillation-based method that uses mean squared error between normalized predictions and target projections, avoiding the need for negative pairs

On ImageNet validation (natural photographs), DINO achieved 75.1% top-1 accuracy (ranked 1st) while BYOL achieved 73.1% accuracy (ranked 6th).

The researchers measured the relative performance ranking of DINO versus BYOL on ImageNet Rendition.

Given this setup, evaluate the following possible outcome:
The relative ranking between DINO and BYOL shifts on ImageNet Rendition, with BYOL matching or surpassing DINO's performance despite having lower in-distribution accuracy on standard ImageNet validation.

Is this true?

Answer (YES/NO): YES